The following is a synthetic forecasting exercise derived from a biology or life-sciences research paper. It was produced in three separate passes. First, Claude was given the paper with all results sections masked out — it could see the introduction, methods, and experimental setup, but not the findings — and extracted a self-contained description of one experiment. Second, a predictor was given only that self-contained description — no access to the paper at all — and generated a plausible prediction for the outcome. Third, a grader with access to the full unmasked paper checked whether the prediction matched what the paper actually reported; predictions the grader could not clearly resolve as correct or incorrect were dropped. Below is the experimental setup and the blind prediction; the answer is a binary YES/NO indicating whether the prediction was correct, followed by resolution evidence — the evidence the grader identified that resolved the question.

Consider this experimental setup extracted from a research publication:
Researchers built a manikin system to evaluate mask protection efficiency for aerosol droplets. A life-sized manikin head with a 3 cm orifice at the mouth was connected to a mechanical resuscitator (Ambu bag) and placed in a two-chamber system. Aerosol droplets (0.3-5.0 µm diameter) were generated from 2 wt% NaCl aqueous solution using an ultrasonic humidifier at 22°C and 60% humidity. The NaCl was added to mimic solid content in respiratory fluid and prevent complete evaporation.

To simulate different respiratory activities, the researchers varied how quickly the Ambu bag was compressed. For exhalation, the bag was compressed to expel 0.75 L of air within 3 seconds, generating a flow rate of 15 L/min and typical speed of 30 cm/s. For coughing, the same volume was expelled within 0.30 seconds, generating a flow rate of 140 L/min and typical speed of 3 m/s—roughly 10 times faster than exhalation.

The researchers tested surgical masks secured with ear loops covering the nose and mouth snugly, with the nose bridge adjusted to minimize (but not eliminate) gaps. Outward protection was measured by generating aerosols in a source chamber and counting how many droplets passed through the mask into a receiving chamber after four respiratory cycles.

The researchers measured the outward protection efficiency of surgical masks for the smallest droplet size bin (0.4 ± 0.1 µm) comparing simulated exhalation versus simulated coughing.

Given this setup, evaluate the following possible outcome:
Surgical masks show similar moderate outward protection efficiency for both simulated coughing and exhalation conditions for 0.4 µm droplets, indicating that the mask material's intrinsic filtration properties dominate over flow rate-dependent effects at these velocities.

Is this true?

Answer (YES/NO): NO